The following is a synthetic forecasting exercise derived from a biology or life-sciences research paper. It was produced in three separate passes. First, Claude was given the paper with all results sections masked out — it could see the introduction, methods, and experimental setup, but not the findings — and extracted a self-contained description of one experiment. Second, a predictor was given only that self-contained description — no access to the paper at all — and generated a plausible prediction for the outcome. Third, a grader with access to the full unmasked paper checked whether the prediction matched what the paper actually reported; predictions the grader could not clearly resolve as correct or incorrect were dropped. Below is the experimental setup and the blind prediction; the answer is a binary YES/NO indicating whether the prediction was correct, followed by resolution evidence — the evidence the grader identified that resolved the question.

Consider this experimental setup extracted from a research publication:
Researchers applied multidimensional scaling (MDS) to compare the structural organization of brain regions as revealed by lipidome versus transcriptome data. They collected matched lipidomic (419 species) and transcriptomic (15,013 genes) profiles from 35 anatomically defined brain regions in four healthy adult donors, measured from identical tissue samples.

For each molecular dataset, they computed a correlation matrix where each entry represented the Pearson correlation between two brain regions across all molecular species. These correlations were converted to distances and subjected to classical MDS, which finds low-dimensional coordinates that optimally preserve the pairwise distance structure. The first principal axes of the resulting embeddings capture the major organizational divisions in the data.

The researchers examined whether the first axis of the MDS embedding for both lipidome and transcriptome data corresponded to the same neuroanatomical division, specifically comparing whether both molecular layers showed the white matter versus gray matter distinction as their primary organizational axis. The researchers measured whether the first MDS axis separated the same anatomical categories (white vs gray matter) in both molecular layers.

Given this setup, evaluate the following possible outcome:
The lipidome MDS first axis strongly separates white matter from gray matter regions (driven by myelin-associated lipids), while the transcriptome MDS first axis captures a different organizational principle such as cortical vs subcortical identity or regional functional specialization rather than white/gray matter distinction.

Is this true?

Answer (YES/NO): NO